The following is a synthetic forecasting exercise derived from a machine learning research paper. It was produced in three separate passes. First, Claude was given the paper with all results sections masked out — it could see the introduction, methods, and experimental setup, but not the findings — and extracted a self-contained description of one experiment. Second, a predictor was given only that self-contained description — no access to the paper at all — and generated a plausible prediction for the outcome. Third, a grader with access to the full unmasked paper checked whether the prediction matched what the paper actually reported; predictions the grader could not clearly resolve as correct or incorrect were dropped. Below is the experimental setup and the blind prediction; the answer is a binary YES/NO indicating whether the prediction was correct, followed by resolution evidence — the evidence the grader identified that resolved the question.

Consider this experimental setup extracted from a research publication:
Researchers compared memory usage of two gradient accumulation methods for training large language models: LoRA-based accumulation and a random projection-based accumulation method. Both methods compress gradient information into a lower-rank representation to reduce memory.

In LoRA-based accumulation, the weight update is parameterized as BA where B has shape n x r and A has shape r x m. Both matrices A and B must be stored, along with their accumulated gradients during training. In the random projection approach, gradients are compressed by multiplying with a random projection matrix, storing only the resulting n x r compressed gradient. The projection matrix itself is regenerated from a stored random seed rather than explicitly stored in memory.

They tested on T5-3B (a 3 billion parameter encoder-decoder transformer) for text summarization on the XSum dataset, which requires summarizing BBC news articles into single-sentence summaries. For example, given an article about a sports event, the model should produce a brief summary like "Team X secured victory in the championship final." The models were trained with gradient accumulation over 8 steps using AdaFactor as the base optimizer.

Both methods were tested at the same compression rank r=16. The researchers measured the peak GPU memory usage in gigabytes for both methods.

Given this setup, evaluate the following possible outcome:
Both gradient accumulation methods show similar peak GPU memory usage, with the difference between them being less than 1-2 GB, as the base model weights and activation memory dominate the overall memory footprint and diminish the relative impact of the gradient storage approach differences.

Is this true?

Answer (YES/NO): NO